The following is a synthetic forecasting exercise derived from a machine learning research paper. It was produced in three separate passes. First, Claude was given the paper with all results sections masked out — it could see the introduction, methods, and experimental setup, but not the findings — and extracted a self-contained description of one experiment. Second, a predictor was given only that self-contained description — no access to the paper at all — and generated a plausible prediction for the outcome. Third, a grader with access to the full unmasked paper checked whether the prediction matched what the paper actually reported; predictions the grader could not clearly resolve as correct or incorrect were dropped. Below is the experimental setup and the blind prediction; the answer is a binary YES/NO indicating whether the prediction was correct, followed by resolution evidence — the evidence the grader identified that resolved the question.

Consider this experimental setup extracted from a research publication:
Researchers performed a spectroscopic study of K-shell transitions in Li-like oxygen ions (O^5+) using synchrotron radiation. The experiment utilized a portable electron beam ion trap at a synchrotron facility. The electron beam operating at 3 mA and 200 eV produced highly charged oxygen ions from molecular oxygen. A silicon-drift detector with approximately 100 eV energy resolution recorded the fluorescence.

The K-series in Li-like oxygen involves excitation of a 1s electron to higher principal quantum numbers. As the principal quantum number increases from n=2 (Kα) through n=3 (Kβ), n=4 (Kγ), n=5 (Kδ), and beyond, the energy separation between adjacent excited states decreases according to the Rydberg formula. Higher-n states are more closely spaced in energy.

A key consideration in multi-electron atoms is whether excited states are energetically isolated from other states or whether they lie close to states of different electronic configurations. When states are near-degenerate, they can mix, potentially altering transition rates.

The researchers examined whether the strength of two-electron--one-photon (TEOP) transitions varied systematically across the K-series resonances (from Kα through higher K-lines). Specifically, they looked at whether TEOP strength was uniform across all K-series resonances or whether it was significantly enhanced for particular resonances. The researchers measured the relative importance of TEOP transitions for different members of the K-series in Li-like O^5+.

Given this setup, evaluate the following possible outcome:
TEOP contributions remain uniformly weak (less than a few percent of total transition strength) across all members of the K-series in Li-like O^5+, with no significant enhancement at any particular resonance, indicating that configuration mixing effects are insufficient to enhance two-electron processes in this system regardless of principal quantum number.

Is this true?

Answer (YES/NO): NO